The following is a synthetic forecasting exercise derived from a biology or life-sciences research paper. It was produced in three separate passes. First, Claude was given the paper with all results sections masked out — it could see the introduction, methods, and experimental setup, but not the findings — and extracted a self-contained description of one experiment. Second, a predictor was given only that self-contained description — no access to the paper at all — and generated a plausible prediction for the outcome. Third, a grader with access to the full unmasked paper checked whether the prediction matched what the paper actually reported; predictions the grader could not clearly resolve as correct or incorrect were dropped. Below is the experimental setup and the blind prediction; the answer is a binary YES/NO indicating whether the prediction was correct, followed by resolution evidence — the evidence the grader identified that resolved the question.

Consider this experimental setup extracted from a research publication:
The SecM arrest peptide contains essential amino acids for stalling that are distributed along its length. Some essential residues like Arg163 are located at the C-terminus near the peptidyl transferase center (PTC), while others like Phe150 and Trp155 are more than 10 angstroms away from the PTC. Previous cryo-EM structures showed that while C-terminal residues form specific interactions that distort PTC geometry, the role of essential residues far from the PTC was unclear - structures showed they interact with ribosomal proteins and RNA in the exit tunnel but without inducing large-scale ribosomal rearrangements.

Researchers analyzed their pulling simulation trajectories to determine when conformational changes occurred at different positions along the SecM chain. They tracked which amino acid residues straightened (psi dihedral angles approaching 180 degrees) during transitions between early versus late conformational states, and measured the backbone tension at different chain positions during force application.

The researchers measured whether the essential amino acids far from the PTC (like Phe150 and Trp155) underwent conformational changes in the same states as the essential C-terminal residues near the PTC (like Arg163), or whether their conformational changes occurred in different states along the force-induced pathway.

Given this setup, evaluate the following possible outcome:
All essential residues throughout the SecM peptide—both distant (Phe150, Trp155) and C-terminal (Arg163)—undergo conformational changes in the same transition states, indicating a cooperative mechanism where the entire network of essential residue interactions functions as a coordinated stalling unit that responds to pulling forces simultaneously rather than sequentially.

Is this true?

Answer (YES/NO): NO